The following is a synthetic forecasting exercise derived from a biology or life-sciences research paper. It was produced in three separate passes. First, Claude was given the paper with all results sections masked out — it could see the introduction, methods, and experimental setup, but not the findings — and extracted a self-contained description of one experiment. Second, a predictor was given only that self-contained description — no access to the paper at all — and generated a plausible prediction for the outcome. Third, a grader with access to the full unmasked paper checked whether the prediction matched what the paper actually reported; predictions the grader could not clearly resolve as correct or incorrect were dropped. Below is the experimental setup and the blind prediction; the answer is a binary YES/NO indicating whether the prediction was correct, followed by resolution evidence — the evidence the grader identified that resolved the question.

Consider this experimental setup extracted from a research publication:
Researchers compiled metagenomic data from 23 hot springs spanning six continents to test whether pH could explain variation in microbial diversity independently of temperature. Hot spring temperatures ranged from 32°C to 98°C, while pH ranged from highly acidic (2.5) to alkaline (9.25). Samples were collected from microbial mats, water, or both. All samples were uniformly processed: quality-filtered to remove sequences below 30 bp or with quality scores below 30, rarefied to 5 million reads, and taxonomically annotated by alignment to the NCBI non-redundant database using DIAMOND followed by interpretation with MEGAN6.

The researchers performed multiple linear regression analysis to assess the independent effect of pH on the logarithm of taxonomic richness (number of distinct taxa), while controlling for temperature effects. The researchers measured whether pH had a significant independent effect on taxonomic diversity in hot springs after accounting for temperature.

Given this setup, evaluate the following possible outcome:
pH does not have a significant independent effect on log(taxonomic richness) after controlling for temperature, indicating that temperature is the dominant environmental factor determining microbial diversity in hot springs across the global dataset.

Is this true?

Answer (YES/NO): NO